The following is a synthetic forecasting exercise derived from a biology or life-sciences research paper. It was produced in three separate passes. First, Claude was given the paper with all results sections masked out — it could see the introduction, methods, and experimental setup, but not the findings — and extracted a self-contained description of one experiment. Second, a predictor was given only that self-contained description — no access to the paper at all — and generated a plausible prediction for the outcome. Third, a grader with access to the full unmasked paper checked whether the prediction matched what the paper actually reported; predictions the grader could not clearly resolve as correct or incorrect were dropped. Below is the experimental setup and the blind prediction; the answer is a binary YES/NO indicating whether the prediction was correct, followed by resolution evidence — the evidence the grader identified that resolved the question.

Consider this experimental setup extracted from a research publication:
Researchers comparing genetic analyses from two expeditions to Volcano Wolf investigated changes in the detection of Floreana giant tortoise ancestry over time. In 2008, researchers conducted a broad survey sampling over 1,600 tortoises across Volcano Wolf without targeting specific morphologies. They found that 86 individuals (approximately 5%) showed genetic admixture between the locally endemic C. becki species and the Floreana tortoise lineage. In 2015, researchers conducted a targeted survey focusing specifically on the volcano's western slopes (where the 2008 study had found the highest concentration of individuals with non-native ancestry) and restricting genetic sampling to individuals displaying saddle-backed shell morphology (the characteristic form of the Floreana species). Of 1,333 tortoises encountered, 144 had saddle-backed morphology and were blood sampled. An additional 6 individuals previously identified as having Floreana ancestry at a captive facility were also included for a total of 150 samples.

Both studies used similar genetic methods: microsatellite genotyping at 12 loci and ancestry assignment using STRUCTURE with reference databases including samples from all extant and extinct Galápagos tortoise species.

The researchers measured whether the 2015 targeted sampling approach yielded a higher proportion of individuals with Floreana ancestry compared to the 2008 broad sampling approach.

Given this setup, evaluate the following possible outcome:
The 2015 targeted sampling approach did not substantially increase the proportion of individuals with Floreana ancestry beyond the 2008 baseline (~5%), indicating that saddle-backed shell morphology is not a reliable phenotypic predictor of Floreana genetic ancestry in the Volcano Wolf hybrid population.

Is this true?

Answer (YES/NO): NO